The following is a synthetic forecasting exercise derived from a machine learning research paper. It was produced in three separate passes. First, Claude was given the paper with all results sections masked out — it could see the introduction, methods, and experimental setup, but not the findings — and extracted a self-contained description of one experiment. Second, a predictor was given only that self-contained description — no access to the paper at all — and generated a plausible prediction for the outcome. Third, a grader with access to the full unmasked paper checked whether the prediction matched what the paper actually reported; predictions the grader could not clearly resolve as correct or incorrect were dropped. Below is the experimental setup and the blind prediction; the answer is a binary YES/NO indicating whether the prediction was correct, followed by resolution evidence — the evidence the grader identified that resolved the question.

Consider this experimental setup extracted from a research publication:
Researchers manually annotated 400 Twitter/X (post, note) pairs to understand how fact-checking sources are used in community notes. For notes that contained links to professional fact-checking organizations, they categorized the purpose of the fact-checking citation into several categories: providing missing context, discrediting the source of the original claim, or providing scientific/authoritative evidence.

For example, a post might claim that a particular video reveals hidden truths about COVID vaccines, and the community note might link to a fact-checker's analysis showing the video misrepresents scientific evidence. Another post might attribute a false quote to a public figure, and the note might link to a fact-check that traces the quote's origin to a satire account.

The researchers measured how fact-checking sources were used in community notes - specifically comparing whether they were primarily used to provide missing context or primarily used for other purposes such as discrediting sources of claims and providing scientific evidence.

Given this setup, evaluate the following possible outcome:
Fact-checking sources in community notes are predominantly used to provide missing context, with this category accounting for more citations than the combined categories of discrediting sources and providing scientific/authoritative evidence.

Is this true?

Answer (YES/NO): NO